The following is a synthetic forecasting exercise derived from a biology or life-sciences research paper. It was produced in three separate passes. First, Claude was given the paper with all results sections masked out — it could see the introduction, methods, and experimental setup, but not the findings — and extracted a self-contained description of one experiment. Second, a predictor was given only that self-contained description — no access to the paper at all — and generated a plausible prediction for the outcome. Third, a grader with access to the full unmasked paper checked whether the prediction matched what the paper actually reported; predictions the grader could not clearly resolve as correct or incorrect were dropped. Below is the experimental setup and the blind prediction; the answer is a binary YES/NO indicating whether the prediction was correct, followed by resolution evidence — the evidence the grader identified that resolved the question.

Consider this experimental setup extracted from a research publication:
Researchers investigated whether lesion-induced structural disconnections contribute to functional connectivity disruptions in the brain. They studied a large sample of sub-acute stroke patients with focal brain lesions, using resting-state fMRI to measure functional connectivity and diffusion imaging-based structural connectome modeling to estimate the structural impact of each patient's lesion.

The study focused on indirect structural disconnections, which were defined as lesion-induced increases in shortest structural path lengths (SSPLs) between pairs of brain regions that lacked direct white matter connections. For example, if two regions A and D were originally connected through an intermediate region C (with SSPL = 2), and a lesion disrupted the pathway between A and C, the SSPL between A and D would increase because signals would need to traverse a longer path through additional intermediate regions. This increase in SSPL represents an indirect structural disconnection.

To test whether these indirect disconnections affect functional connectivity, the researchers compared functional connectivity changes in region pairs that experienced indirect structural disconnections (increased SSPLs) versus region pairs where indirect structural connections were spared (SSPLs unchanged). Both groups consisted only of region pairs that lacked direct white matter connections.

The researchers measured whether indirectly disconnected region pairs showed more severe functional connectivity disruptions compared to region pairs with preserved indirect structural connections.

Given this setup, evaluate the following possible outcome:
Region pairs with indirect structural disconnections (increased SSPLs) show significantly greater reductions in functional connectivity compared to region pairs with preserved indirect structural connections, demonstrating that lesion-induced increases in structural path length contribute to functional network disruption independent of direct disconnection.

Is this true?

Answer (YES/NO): YES